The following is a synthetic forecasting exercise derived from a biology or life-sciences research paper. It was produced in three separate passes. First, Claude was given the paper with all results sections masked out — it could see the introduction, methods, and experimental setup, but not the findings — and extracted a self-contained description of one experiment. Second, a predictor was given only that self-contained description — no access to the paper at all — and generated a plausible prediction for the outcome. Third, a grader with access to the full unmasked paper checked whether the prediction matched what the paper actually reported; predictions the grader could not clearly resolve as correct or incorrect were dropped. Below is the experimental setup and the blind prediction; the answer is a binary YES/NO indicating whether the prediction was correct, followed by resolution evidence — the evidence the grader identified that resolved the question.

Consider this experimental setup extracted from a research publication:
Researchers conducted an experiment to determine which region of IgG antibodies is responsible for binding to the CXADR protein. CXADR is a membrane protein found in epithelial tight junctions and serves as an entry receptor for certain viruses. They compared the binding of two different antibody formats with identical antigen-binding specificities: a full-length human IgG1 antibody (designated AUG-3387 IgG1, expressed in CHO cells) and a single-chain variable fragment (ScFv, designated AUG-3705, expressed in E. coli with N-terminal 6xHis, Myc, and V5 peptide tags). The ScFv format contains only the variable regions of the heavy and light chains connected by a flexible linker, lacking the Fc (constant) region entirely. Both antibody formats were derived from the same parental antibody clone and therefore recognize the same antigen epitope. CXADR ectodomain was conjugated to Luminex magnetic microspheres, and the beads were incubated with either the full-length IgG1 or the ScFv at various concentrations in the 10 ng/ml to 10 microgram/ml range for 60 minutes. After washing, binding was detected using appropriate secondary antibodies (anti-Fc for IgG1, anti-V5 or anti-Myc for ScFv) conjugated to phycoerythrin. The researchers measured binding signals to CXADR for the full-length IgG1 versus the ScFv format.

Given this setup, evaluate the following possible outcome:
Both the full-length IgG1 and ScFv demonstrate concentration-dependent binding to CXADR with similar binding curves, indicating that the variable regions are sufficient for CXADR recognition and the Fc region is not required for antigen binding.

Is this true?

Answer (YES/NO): NO